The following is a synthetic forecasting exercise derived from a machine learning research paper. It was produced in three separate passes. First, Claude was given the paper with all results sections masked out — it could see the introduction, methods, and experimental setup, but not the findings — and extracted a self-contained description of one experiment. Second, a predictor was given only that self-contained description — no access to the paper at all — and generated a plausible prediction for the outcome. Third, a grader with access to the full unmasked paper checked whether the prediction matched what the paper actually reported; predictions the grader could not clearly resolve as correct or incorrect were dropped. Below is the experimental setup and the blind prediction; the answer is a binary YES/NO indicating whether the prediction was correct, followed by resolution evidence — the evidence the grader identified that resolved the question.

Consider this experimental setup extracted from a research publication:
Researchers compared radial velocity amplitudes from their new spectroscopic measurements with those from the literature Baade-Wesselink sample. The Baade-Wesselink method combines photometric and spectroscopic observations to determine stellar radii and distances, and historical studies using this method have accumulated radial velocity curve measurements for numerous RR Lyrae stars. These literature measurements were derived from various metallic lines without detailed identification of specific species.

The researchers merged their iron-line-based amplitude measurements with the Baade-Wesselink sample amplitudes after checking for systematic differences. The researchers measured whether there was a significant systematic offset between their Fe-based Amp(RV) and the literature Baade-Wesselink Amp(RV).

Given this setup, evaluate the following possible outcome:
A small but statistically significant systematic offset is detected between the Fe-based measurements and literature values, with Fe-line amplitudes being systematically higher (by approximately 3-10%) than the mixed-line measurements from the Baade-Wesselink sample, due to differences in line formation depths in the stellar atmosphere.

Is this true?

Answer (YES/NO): NO